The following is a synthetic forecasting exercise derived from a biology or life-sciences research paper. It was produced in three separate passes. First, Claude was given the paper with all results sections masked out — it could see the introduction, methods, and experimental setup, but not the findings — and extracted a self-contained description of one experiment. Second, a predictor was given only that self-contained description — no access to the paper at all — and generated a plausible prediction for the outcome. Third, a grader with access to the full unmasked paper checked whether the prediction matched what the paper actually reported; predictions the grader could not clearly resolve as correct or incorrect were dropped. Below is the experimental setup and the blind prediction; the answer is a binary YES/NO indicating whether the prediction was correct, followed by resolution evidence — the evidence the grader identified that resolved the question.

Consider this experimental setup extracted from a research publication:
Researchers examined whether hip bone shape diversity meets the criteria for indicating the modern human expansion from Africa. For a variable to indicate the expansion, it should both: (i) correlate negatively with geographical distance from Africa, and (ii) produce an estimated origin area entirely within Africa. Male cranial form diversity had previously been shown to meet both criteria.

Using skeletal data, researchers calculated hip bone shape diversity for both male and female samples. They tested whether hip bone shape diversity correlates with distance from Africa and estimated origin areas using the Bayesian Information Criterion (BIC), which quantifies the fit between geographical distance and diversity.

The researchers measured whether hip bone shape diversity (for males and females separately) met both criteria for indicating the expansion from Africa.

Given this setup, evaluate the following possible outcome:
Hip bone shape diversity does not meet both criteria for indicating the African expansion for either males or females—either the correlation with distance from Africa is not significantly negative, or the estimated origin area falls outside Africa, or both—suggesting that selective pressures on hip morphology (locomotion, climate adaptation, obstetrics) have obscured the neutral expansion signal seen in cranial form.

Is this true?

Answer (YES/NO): YES